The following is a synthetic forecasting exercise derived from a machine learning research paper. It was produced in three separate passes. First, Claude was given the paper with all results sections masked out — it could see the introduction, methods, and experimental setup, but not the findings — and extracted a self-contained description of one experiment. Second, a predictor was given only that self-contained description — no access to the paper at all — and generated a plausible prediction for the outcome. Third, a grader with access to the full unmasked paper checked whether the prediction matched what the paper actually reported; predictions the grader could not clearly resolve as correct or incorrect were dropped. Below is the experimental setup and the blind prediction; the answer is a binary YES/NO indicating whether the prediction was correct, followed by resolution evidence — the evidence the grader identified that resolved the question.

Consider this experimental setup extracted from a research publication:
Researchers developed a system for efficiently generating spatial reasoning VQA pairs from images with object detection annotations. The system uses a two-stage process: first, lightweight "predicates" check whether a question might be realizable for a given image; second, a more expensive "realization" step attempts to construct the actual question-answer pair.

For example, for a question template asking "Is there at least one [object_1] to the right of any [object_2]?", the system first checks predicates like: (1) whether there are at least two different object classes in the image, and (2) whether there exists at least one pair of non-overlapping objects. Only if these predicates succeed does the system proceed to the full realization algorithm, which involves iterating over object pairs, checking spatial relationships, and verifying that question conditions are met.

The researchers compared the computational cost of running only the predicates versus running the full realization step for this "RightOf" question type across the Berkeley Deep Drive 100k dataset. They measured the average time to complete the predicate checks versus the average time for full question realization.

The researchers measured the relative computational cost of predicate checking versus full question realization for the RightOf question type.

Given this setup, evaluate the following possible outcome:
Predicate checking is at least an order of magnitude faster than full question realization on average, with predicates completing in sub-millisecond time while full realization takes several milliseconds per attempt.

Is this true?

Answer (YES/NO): NO